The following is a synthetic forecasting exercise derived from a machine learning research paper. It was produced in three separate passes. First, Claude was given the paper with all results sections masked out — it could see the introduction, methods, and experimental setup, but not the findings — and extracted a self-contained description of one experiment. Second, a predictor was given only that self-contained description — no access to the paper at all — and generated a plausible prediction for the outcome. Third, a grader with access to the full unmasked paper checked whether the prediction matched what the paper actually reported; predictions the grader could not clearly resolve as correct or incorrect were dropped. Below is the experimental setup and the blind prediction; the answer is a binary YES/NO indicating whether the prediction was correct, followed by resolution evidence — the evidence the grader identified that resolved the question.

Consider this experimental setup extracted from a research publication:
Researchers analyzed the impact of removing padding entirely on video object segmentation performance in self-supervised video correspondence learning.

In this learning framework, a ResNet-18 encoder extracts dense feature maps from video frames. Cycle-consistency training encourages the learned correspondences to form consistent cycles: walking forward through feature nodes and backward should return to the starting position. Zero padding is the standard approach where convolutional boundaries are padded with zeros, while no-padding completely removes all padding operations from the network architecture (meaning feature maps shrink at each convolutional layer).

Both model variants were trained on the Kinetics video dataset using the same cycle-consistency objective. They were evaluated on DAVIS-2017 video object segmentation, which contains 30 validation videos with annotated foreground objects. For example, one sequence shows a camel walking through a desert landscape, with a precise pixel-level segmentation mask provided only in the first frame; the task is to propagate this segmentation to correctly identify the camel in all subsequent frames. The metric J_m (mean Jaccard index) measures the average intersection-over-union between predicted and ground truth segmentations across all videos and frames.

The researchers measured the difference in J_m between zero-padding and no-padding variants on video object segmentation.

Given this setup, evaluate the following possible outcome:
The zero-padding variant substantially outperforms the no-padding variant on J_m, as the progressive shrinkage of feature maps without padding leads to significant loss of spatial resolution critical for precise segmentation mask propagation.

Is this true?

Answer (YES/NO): NO